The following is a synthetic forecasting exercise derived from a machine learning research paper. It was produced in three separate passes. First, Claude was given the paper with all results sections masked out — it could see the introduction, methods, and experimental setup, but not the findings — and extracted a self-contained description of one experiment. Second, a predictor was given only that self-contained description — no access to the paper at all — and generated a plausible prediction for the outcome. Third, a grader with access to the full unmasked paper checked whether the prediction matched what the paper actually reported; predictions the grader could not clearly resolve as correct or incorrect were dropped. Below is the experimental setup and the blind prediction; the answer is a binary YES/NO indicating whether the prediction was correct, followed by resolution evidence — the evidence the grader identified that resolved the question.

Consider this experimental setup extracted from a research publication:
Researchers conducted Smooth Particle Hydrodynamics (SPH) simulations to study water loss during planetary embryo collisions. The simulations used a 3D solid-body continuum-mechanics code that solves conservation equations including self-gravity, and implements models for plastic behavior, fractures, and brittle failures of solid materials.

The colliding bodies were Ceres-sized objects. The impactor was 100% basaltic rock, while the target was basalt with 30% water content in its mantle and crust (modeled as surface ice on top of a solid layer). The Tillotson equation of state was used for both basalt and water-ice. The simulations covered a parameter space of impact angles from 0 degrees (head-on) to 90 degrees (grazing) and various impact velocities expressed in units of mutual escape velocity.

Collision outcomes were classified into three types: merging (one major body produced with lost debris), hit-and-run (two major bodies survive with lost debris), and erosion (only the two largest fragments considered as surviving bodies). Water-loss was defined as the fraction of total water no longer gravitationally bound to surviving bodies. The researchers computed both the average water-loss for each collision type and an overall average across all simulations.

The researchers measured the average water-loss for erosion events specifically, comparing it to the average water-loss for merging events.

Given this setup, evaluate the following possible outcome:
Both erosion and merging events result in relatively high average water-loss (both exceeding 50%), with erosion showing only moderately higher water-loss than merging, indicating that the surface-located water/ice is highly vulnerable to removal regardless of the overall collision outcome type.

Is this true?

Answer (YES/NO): NO